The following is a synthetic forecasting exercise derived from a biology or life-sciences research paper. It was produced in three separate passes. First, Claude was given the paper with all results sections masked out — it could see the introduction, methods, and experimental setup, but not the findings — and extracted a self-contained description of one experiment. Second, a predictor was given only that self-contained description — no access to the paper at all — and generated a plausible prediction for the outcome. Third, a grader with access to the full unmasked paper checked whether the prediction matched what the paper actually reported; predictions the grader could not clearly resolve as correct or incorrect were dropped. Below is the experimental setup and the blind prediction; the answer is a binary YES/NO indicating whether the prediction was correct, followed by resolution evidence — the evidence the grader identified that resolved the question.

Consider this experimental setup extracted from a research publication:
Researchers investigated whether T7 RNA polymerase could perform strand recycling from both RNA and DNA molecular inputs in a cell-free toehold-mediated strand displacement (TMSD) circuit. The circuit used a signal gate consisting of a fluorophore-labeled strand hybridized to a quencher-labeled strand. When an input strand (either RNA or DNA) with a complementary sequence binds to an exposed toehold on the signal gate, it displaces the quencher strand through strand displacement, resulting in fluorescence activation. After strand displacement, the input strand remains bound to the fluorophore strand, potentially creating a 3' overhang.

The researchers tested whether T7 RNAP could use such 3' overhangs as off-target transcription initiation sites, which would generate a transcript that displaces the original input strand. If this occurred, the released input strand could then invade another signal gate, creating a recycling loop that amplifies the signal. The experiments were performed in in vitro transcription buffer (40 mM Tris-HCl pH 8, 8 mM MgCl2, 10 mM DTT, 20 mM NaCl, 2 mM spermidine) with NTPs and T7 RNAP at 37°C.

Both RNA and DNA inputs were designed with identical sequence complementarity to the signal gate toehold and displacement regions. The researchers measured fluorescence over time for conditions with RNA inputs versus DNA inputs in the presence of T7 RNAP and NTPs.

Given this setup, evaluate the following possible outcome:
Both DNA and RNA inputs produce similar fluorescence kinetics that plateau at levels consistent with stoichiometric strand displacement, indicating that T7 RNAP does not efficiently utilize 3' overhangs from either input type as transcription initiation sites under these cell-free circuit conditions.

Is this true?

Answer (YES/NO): NO